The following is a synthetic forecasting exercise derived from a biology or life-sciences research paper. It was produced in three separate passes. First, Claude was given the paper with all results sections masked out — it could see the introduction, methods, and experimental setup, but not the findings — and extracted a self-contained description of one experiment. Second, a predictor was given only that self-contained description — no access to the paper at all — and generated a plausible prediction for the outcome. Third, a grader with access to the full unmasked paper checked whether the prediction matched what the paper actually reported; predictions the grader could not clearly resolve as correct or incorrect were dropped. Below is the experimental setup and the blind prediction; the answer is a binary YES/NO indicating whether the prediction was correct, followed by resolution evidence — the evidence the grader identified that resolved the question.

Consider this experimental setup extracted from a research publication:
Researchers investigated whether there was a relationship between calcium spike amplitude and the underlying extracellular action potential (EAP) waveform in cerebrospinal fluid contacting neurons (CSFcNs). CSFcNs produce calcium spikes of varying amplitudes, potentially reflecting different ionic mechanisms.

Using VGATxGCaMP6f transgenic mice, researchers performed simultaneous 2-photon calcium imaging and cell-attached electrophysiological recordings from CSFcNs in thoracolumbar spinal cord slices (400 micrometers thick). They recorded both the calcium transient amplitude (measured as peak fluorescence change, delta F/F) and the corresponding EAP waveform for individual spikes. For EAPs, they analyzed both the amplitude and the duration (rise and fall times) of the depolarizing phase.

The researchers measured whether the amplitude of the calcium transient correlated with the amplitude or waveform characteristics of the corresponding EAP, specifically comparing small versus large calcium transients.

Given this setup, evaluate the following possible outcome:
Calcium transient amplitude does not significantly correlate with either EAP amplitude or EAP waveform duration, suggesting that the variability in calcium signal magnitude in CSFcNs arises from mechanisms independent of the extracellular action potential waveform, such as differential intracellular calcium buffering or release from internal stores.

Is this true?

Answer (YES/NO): NO